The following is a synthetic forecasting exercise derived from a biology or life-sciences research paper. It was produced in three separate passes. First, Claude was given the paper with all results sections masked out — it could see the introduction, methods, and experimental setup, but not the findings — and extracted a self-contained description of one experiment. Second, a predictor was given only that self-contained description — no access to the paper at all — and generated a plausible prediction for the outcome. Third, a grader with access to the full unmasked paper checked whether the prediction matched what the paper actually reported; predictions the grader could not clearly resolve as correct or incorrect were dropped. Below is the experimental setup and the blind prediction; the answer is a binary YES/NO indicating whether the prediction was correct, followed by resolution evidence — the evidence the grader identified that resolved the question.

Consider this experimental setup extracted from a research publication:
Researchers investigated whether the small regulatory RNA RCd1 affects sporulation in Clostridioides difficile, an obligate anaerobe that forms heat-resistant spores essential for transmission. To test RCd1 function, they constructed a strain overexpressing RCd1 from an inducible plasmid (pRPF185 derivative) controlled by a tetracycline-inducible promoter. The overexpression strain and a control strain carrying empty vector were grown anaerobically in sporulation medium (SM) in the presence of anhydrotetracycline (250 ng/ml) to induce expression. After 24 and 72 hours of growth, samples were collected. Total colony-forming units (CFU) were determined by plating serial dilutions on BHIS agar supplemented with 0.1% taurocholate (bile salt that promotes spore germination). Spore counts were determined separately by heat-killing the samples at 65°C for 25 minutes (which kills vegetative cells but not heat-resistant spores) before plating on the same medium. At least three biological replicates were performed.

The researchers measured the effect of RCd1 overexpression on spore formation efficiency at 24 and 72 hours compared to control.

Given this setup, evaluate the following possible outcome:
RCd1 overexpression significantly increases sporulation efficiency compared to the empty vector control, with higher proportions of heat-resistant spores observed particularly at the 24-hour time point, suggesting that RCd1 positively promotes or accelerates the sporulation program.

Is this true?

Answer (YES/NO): NO